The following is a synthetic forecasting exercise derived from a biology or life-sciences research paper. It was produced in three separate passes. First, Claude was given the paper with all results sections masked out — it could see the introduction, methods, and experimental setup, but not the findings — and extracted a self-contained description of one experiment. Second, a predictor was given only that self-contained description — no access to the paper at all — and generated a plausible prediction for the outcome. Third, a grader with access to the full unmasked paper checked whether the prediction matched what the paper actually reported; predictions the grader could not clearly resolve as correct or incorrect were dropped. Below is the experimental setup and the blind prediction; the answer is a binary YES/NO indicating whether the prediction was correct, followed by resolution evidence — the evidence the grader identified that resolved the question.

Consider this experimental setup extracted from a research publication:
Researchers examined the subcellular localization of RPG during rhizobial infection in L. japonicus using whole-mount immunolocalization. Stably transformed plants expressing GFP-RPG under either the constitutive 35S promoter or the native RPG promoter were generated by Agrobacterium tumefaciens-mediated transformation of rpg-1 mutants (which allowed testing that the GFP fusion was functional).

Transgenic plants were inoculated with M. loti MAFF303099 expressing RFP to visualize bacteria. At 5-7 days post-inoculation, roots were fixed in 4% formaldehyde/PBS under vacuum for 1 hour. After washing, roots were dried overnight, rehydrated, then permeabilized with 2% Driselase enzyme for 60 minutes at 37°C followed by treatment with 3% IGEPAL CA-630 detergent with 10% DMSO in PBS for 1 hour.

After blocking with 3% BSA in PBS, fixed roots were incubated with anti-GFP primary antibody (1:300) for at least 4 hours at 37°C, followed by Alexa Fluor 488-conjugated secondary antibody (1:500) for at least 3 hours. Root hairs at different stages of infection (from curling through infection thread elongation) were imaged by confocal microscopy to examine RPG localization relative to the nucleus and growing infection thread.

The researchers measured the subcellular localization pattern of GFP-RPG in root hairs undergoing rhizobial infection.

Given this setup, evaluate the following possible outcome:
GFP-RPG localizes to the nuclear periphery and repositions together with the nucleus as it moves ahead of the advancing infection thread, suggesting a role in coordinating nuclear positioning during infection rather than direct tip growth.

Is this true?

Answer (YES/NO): NO